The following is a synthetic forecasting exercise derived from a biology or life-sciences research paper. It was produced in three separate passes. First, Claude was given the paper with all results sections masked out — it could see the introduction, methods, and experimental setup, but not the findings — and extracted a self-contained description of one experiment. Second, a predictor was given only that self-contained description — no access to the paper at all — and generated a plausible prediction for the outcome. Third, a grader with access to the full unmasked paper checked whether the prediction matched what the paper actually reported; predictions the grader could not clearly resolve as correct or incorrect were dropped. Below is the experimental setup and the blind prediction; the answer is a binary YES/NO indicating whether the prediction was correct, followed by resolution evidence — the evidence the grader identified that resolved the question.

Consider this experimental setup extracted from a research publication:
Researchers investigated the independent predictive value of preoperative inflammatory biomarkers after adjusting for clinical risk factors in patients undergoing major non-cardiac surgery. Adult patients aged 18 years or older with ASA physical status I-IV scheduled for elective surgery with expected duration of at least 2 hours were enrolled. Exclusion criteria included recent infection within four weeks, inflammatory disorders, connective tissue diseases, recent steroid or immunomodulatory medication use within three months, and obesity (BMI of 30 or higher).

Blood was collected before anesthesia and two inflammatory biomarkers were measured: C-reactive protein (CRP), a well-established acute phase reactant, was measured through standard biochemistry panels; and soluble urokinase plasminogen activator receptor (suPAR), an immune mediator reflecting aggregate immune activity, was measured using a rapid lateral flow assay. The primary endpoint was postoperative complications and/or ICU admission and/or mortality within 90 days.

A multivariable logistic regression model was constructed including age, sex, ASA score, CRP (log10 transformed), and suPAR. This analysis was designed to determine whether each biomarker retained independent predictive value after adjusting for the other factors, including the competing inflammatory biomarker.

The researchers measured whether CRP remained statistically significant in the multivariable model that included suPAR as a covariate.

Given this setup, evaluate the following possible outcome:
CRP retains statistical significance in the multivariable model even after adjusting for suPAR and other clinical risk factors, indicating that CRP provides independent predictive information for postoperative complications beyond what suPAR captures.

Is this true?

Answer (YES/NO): NO